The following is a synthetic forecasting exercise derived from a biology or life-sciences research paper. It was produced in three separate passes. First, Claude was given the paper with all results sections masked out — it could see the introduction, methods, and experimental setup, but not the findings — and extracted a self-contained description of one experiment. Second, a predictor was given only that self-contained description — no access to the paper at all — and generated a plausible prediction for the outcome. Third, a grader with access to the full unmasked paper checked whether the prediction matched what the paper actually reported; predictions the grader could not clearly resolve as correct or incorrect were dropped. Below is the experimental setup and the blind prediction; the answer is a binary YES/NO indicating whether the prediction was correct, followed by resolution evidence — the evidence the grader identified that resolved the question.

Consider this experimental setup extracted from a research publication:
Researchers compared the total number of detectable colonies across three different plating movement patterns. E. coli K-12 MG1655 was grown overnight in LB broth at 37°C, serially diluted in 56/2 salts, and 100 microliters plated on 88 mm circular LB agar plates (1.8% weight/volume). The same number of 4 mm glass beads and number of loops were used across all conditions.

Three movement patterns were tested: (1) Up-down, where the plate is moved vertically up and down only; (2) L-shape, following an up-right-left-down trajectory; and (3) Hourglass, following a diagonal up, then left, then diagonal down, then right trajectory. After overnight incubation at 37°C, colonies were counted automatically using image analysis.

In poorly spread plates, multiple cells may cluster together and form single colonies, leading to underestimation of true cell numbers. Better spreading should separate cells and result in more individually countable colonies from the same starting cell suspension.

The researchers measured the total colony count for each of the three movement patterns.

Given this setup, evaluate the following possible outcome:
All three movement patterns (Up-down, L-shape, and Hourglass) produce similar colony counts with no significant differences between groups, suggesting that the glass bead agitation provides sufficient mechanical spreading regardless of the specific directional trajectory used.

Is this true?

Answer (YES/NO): NO